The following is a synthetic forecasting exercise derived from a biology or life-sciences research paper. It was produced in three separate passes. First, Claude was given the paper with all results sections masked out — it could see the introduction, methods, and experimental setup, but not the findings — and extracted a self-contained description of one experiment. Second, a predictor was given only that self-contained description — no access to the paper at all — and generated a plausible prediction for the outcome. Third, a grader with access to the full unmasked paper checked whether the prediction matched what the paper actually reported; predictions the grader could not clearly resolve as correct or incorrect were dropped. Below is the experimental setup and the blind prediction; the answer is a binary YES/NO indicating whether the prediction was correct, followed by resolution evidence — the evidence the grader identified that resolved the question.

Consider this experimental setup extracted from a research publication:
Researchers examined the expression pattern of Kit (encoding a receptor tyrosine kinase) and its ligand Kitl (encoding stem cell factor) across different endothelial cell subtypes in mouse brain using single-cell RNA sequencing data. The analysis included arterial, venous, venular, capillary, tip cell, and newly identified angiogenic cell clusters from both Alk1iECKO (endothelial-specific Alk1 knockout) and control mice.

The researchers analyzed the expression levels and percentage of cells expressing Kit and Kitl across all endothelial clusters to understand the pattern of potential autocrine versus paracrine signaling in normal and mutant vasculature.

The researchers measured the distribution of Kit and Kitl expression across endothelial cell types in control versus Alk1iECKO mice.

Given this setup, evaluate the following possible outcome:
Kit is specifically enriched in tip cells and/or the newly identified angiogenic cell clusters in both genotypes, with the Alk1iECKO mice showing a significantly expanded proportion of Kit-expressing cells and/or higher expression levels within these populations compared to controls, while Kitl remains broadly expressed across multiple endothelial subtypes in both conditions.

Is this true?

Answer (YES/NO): NO